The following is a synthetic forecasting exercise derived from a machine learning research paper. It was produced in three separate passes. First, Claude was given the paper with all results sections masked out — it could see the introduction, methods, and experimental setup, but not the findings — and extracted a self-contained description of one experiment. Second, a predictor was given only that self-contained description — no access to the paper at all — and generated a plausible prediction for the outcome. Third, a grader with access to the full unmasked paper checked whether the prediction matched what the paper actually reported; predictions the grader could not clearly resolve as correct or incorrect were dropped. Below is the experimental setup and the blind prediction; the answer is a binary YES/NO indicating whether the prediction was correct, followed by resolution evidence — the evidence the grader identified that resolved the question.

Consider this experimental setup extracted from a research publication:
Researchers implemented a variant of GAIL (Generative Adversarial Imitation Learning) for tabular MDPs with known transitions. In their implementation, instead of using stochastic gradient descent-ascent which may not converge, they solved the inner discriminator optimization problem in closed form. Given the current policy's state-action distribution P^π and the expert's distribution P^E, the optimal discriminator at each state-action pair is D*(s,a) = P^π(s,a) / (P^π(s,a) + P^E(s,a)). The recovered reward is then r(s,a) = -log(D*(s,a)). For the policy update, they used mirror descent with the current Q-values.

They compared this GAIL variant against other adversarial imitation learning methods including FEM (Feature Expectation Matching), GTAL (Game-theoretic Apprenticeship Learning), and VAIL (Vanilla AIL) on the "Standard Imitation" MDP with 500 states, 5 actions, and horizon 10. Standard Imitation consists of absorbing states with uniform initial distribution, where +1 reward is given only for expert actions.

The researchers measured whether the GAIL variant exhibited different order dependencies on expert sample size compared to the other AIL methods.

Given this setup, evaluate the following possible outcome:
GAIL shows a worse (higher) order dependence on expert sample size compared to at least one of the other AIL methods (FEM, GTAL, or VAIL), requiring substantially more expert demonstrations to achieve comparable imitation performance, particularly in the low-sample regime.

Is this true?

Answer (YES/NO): NO